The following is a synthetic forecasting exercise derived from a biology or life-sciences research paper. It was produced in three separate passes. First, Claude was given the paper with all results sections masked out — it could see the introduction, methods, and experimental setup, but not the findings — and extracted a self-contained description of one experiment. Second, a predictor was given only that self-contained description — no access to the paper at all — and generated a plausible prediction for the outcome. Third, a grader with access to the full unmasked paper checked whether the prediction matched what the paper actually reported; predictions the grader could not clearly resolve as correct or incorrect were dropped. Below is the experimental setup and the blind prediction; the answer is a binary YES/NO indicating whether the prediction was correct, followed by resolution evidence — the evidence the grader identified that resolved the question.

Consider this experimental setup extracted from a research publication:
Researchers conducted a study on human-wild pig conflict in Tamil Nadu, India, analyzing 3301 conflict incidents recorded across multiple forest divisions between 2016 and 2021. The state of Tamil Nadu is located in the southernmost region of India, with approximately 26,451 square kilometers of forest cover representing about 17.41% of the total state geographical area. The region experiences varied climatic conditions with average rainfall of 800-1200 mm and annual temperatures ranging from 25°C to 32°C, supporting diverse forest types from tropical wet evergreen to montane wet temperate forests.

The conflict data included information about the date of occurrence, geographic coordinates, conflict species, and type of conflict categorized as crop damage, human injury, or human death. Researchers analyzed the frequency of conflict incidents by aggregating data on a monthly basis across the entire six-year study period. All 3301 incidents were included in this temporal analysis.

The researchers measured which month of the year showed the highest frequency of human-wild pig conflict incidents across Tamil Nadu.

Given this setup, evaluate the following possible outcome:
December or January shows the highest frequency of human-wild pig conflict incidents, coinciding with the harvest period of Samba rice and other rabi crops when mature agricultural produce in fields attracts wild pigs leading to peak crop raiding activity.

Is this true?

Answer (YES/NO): YES